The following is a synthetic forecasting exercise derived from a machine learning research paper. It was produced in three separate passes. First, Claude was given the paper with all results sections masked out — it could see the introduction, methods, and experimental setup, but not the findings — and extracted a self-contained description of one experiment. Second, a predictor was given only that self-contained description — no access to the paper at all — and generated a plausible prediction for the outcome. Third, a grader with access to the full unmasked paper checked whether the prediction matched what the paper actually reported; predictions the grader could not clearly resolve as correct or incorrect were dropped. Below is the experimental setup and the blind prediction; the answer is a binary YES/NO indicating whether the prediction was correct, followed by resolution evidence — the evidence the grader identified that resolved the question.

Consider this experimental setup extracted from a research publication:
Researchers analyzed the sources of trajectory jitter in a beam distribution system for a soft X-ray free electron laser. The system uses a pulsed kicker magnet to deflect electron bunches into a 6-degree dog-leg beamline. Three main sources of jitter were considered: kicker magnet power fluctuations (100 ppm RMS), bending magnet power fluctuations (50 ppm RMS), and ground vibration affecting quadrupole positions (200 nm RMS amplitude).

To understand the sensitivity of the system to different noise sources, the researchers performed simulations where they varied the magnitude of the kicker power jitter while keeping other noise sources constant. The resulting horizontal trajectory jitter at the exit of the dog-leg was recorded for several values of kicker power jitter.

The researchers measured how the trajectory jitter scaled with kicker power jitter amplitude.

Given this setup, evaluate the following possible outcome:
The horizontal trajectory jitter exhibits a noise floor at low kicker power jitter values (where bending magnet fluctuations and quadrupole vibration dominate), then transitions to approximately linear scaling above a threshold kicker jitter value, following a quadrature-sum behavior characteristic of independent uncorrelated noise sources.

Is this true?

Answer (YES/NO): NO